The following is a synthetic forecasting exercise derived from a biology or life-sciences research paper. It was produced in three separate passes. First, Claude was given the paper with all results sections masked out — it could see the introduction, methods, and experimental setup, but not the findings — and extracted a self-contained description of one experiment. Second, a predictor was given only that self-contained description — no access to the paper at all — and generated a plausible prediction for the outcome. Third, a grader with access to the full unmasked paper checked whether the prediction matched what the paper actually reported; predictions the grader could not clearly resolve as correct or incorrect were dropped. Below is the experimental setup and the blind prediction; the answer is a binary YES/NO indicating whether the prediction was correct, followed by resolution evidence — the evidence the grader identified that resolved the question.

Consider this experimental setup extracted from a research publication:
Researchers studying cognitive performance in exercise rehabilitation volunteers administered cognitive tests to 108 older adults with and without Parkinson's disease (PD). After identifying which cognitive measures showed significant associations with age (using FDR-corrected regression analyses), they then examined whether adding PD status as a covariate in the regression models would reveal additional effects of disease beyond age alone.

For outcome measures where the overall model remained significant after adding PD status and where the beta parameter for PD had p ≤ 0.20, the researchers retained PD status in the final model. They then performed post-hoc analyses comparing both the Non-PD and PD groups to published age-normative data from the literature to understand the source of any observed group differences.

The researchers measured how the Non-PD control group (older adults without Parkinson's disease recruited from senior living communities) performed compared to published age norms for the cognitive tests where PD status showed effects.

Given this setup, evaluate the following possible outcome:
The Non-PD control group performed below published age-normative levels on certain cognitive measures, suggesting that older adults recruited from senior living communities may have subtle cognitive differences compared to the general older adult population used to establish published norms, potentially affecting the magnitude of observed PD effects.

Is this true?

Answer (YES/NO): NO